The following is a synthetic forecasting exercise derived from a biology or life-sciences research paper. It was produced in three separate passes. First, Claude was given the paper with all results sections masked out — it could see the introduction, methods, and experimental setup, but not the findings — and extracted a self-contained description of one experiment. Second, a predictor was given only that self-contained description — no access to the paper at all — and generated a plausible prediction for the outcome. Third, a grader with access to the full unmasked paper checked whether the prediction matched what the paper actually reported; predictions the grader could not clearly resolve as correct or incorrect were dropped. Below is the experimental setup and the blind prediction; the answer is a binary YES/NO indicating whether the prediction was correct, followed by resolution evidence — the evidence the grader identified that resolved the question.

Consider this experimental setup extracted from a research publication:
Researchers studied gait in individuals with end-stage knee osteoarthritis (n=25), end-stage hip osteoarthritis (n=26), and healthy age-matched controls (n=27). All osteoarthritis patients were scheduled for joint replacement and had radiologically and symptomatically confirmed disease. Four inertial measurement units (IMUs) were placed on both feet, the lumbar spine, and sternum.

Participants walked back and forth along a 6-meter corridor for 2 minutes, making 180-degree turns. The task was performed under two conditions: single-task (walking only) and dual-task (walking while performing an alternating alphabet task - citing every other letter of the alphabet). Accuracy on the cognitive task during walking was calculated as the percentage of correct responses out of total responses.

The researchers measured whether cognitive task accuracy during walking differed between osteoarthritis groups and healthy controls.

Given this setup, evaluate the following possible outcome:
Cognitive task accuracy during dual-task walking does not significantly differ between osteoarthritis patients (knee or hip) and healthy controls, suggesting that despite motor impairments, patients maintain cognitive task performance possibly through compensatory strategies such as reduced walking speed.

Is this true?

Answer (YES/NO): YES